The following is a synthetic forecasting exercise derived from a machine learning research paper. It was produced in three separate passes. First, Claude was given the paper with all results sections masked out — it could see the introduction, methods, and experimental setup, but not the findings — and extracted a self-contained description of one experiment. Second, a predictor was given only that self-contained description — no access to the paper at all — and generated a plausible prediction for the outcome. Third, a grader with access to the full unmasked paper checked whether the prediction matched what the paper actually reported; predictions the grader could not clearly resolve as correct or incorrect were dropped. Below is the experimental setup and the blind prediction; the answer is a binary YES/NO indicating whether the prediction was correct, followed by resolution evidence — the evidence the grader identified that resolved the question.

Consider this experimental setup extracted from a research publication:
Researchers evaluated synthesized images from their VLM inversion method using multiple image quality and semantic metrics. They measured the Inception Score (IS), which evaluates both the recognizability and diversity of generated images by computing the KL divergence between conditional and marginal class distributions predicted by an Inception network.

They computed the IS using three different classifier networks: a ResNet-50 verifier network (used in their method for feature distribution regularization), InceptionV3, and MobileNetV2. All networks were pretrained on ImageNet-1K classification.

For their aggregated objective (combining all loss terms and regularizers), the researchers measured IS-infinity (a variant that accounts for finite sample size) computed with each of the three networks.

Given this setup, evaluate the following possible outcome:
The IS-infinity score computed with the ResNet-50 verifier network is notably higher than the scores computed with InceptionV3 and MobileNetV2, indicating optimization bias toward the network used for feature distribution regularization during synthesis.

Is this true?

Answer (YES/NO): NO